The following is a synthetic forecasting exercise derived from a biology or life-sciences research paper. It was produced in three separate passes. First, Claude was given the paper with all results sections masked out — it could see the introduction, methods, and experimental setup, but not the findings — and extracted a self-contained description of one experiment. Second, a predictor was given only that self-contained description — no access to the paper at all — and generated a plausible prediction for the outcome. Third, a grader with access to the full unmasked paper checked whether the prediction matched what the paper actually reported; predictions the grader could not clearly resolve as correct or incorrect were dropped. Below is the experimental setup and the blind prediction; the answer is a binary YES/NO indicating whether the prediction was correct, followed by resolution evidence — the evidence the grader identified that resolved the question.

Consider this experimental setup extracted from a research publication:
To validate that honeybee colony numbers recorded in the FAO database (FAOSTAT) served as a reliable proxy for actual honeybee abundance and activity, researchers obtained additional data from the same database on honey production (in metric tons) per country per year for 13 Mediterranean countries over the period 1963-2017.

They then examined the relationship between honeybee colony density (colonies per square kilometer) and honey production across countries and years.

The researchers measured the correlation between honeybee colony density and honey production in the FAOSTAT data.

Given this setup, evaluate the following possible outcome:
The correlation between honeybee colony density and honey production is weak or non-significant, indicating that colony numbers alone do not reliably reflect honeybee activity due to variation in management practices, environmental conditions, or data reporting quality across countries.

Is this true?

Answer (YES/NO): NO